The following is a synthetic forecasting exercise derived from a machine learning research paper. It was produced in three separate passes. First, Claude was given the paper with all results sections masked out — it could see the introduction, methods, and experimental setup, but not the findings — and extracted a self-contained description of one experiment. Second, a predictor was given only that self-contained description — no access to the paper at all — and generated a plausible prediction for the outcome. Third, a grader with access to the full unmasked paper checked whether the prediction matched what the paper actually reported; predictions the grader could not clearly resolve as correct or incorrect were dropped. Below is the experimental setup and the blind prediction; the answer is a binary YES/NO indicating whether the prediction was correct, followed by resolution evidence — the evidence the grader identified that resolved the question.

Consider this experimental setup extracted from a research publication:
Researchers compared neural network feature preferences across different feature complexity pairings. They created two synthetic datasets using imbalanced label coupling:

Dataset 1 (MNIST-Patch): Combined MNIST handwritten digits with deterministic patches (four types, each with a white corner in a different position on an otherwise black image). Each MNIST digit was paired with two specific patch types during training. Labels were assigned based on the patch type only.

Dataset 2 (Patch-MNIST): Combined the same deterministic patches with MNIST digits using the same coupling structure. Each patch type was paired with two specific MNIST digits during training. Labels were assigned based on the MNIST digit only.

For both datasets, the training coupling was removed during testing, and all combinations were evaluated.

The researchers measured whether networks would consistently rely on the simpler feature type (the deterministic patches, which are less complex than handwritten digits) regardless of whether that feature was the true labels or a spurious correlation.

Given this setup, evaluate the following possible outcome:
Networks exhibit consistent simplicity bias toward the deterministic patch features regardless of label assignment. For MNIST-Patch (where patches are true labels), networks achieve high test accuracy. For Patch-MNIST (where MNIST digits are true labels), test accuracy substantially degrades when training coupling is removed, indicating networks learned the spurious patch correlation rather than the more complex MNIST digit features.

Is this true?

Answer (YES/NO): NO